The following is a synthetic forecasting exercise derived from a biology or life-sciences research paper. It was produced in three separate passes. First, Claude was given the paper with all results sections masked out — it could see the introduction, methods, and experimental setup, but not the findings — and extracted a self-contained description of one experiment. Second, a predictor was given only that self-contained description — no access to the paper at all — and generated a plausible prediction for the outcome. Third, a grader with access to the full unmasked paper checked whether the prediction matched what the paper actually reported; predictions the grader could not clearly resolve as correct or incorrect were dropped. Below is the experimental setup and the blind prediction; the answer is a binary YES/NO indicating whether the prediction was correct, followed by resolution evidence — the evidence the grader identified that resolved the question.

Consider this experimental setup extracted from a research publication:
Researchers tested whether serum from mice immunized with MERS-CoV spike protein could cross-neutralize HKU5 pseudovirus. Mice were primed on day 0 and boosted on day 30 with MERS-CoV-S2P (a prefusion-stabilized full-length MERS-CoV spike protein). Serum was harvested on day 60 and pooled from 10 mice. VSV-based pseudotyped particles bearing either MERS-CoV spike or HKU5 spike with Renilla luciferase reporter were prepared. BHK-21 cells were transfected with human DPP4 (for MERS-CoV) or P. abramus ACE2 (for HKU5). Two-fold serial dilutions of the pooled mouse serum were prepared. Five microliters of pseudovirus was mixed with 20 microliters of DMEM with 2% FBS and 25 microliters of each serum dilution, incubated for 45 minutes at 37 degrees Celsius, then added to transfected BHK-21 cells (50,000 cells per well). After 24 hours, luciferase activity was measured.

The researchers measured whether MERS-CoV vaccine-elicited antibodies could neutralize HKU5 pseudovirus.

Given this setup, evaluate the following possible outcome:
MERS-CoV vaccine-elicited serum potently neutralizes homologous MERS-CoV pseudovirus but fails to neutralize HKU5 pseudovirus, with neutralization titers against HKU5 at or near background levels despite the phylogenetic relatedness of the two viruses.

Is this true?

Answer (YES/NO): NO